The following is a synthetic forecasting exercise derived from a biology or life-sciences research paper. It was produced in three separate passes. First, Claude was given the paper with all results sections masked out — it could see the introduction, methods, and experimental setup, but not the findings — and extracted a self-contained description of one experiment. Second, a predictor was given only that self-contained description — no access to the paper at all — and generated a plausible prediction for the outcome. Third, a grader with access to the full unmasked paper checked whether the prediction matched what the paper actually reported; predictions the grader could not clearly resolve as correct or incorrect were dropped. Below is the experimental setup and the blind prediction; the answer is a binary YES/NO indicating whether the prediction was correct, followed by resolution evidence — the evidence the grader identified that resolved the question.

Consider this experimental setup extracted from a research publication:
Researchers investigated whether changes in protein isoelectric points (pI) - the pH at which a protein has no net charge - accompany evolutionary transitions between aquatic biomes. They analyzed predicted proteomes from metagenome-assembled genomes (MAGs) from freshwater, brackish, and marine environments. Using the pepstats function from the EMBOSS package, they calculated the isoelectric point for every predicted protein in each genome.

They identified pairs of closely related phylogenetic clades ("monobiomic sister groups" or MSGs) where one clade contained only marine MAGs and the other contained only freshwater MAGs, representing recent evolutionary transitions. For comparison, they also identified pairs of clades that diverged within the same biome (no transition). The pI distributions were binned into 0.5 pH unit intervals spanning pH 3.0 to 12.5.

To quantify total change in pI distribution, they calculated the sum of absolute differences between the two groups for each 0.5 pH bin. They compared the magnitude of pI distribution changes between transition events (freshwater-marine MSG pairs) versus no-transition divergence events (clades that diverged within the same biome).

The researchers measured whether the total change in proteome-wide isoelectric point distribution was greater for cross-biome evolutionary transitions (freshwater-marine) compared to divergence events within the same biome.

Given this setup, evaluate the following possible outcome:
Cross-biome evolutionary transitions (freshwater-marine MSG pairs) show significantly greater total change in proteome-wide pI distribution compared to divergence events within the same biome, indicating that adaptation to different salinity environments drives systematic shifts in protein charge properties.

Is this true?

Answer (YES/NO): YES